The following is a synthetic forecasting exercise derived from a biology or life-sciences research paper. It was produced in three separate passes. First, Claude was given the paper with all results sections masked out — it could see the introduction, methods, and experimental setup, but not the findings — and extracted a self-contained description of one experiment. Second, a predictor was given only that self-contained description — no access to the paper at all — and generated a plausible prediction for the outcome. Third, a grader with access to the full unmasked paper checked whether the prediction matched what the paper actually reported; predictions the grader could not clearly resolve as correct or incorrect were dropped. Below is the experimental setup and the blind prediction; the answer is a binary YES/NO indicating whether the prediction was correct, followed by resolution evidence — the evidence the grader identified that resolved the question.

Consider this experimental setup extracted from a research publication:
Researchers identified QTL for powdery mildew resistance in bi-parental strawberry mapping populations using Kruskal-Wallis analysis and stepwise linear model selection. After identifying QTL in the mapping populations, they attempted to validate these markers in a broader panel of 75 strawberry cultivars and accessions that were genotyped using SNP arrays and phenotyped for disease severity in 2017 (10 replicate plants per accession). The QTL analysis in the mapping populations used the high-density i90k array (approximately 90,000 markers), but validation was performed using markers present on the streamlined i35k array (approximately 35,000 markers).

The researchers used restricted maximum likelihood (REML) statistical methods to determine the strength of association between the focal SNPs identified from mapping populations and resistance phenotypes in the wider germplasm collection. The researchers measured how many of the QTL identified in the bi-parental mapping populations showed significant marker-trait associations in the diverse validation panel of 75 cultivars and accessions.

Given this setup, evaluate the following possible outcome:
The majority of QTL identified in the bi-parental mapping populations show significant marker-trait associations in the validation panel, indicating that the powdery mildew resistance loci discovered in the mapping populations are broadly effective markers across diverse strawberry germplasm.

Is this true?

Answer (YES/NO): NO